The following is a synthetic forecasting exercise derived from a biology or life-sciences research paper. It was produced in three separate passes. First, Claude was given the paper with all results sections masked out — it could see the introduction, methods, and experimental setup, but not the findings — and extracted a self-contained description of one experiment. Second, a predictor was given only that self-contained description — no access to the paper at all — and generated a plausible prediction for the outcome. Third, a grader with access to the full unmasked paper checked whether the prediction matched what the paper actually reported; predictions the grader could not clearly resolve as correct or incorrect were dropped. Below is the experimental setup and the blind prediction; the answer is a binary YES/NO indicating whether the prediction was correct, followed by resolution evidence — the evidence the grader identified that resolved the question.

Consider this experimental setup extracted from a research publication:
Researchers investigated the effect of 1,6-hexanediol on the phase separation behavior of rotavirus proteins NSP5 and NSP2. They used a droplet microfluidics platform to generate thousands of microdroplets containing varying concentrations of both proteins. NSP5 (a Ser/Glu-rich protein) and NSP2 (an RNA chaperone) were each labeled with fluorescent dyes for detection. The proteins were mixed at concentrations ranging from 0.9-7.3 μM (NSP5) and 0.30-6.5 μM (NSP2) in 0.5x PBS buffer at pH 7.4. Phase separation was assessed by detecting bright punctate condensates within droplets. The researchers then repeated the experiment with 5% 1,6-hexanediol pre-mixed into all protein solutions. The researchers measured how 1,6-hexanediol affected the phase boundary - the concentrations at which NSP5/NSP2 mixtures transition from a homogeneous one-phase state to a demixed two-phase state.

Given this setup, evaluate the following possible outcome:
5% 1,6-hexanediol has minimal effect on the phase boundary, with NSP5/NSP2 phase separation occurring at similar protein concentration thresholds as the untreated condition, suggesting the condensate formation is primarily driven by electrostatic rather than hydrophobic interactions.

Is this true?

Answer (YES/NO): NO